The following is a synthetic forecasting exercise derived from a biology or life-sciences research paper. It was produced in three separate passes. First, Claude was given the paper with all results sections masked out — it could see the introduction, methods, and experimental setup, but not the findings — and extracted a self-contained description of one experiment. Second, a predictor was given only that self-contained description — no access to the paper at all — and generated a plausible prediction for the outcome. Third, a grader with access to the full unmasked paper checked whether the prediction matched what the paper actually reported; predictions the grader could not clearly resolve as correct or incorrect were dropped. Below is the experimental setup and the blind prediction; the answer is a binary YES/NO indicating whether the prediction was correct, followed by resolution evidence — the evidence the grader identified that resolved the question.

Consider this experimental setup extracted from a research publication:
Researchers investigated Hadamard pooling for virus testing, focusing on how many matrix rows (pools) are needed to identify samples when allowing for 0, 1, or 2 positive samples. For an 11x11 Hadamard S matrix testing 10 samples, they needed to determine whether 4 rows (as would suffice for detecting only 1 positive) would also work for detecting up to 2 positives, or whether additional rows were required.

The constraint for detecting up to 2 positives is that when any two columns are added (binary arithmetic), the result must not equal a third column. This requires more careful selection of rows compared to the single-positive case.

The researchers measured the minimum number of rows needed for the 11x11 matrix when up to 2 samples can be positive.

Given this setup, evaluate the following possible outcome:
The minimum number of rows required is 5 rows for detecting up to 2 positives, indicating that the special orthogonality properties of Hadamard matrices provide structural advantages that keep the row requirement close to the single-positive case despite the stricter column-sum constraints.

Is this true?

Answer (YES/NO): YES